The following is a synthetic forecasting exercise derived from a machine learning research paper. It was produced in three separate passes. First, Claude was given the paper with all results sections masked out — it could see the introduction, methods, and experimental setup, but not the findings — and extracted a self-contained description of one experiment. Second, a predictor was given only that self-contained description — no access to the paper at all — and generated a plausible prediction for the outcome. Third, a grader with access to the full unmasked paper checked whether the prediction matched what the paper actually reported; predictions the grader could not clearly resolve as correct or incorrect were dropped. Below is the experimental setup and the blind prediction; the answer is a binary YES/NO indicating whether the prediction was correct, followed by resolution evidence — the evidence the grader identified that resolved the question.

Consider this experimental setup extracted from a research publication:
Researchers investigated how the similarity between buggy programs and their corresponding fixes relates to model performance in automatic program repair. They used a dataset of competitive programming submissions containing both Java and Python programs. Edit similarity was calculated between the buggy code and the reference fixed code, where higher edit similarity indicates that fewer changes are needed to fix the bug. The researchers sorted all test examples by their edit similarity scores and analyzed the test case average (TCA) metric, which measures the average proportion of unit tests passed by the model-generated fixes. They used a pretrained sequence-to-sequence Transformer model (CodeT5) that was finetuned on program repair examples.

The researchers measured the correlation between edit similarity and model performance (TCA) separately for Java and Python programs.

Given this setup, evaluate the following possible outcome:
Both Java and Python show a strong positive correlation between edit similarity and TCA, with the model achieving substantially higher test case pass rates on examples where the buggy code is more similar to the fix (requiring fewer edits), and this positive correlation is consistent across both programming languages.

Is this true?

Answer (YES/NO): NO